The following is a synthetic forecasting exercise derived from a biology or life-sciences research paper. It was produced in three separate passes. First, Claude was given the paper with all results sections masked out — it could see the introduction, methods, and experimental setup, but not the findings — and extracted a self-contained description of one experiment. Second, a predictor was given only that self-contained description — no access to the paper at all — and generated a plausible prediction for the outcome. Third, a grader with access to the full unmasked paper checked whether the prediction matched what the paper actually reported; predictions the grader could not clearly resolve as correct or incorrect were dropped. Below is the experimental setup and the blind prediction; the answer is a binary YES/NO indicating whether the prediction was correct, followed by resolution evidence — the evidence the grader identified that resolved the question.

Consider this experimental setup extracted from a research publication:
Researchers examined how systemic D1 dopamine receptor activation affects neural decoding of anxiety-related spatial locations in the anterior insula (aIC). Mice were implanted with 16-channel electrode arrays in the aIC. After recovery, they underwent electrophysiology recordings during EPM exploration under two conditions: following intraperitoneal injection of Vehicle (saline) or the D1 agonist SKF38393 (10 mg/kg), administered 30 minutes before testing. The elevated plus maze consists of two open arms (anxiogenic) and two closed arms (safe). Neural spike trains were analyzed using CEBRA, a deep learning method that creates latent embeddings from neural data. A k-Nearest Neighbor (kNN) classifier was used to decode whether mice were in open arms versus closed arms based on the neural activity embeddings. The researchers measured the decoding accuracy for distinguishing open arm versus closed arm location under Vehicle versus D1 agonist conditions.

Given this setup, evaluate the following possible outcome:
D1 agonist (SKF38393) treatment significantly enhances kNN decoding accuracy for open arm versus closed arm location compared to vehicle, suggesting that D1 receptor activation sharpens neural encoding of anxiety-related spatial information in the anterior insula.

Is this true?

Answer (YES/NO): NO